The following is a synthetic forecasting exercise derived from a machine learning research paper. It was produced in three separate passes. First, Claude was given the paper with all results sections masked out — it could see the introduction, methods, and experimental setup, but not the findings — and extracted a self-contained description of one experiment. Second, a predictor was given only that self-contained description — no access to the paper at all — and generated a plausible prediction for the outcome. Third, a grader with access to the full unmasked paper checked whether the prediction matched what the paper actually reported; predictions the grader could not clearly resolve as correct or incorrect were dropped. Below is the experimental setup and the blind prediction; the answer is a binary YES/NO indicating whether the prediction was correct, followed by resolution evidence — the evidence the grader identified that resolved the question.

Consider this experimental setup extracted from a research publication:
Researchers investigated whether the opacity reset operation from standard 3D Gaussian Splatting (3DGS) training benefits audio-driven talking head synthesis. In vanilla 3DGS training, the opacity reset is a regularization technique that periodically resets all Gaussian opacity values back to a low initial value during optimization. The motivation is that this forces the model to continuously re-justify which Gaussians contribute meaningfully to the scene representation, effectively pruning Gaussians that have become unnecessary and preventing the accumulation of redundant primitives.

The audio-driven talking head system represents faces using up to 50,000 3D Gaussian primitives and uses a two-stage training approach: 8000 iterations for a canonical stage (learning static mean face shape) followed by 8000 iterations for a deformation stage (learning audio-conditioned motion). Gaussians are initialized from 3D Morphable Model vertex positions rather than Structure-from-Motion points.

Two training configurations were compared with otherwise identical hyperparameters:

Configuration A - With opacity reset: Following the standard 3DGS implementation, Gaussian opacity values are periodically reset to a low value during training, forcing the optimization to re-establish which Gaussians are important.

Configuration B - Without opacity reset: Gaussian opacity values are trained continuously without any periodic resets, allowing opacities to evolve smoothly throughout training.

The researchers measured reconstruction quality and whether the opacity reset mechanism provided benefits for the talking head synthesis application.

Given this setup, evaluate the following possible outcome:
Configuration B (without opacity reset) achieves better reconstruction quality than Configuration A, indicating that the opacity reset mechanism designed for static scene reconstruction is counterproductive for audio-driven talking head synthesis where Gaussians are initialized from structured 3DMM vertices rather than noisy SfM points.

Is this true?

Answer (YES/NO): NO